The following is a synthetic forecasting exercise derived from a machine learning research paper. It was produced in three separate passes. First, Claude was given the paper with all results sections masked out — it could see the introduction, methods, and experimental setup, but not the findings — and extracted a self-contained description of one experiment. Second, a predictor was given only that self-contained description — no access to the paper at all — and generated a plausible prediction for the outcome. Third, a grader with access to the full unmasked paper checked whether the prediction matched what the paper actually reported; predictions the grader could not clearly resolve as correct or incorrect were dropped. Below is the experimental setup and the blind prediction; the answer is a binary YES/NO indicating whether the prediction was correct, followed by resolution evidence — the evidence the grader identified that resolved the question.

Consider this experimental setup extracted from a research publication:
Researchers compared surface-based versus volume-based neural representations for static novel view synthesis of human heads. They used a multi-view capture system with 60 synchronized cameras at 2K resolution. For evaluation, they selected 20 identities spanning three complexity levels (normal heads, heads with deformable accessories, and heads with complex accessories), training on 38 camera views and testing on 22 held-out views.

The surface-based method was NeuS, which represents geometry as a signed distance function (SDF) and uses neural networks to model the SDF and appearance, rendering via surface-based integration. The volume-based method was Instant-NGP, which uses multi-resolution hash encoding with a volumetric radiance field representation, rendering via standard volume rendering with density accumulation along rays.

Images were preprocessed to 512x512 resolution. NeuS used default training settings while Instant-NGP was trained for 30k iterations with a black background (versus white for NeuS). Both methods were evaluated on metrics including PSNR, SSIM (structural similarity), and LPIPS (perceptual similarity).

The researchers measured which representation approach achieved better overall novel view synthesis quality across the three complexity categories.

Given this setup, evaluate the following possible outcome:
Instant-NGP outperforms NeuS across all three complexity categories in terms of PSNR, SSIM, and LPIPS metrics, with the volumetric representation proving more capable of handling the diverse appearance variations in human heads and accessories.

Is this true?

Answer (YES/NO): NO